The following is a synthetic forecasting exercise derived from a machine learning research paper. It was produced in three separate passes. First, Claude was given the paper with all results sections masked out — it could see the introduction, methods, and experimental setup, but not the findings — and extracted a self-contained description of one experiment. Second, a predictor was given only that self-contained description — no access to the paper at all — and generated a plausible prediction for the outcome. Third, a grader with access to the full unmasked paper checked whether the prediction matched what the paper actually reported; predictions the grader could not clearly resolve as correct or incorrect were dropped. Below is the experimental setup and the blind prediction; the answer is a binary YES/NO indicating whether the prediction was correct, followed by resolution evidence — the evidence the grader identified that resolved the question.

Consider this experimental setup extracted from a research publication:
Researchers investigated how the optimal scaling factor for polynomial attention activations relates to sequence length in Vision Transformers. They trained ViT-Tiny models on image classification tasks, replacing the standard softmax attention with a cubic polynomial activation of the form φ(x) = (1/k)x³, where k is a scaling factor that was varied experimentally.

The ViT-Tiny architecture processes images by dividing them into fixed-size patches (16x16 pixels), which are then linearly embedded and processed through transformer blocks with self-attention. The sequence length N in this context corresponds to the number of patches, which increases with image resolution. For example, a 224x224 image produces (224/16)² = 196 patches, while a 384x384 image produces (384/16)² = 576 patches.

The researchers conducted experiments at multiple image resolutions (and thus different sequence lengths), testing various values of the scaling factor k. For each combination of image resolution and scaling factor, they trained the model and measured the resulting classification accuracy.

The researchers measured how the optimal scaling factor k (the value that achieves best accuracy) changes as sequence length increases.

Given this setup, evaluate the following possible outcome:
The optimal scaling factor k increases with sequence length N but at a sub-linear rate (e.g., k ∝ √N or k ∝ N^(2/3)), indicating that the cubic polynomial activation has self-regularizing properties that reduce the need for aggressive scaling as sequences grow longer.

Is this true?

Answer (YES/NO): YES